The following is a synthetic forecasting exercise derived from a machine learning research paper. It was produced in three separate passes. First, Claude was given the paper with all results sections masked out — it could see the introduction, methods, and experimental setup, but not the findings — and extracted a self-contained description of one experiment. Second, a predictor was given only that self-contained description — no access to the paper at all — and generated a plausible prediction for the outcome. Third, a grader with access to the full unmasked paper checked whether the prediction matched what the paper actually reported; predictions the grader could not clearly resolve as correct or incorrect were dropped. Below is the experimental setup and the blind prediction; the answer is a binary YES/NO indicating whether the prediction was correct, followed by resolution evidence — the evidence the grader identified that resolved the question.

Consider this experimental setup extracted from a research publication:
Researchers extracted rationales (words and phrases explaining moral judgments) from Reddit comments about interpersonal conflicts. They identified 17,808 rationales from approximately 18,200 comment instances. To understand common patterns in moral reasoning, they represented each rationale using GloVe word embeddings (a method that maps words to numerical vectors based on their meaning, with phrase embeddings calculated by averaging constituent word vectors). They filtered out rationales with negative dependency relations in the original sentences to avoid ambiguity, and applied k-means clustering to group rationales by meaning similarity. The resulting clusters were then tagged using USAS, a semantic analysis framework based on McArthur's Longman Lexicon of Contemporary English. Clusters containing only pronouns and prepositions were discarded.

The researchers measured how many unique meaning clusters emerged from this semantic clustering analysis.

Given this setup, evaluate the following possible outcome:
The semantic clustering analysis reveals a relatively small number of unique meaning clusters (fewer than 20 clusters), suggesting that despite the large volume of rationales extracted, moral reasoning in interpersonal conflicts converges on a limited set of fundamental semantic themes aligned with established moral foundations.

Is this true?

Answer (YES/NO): NO